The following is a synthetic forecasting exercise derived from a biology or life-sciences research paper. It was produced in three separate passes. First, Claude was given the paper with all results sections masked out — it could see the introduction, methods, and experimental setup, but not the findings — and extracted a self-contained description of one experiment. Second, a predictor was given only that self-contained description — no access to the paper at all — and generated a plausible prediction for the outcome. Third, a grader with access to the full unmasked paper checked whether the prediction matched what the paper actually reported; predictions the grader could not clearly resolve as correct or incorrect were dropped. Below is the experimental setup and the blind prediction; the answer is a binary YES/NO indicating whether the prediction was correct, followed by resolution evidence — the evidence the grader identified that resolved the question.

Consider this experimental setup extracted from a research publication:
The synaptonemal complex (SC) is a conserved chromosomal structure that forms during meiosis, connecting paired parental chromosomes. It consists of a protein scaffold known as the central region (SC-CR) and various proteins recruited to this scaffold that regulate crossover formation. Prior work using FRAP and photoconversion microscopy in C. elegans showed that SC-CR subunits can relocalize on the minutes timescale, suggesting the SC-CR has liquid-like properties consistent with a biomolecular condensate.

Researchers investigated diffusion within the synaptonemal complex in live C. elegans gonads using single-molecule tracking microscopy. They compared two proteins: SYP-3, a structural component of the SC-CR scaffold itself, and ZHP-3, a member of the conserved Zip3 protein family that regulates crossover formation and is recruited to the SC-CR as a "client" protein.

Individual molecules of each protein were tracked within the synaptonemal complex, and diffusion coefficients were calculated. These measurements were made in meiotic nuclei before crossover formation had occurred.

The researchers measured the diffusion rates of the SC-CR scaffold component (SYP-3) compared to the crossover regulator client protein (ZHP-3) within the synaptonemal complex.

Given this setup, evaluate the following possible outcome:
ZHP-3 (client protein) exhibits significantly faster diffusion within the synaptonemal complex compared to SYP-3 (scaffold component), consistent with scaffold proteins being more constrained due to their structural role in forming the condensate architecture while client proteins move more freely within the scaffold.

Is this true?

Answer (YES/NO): YES